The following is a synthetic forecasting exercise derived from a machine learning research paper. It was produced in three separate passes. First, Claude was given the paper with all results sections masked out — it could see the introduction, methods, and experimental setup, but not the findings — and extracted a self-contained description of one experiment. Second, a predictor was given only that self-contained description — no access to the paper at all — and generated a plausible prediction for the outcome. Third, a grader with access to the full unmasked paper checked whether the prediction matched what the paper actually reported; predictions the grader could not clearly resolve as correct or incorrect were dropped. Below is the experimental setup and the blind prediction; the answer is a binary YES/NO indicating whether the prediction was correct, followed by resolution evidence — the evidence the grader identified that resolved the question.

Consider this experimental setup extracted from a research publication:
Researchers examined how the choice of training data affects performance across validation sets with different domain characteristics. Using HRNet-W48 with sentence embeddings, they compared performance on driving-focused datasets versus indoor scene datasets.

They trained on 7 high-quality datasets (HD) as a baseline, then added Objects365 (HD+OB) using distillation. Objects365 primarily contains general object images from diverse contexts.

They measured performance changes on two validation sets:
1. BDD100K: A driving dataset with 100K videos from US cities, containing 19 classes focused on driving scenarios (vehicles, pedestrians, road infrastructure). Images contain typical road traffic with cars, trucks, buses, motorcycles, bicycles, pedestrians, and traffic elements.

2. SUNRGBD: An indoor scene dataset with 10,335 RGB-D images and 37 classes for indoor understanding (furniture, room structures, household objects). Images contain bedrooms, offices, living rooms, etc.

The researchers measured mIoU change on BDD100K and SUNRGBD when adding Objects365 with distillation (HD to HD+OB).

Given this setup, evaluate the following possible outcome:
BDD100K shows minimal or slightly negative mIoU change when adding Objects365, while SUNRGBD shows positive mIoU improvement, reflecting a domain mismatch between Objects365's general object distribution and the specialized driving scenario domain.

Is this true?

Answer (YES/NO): NO